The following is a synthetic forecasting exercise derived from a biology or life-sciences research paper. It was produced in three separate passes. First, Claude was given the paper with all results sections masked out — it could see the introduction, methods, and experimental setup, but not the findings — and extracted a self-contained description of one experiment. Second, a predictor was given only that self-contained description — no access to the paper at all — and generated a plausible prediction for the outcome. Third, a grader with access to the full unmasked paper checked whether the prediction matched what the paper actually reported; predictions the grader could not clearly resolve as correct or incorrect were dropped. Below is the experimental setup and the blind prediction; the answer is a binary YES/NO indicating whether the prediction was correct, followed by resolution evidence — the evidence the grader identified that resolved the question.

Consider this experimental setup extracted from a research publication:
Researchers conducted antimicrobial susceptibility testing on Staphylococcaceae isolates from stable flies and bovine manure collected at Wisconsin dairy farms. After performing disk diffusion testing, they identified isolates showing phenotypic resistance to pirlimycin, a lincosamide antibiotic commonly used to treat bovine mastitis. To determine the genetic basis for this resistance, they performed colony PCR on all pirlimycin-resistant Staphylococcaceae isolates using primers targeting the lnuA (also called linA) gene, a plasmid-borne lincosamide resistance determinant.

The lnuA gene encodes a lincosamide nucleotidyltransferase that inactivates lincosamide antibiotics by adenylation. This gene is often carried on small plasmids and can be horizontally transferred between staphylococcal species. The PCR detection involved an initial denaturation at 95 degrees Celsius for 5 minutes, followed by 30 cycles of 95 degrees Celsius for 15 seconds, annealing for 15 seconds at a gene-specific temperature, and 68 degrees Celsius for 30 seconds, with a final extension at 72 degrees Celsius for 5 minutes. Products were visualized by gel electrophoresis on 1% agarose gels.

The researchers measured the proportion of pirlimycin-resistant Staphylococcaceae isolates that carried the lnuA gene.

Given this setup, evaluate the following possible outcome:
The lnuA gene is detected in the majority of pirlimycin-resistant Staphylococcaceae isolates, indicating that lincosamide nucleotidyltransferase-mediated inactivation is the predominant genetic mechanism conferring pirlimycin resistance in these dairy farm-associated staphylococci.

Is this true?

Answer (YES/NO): YES